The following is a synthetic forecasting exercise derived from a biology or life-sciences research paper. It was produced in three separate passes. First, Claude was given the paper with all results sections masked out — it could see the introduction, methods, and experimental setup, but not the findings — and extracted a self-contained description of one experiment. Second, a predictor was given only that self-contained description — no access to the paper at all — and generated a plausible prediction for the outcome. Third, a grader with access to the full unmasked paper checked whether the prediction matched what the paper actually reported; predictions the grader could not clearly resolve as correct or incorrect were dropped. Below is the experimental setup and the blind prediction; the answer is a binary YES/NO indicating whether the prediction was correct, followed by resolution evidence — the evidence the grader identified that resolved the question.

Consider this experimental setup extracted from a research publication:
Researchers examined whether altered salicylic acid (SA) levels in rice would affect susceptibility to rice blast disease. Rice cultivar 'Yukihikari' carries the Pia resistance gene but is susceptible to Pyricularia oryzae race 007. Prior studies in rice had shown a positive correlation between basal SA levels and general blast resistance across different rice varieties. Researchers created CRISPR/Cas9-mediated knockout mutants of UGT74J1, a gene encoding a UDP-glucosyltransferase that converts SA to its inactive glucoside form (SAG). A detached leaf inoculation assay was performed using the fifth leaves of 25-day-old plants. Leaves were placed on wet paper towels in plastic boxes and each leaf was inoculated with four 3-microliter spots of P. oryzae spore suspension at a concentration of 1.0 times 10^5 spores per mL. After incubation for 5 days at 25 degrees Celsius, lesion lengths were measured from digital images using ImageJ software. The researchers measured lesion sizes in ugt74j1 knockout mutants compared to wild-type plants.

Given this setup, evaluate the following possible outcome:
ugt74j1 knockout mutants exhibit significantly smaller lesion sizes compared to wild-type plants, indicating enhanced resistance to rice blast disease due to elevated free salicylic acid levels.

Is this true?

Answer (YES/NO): YES